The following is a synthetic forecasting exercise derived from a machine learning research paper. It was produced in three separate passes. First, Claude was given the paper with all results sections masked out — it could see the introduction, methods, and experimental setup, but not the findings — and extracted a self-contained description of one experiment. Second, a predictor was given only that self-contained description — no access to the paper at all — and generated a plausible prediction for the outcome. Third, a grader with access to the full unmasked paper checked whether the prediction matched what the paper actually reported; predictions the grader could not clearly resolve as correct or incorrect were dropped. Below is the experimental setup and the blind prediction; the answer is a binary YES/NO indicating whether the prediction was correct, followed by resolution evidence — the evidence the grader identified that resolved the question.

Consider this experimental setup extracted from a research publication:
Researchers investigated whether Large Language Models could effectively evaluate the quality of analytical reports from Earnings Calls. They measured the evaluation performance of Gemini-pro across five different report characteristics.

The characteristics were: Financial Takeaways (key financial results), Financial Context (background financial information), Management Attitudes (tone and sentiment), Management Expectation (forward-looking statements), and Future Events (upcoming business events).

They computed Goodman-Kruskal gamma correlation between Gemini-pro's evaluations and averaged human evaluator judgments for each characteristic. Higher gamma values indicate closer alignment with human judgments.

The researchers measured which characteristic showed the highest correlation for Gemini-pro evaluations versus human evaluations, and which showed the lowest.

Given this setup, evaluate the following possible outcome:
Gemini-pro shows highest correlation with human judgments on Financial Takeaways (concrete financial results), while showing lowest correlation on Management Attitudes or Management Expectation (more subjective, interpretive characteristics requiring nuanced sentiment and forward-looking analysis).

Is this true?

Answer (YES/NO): NO